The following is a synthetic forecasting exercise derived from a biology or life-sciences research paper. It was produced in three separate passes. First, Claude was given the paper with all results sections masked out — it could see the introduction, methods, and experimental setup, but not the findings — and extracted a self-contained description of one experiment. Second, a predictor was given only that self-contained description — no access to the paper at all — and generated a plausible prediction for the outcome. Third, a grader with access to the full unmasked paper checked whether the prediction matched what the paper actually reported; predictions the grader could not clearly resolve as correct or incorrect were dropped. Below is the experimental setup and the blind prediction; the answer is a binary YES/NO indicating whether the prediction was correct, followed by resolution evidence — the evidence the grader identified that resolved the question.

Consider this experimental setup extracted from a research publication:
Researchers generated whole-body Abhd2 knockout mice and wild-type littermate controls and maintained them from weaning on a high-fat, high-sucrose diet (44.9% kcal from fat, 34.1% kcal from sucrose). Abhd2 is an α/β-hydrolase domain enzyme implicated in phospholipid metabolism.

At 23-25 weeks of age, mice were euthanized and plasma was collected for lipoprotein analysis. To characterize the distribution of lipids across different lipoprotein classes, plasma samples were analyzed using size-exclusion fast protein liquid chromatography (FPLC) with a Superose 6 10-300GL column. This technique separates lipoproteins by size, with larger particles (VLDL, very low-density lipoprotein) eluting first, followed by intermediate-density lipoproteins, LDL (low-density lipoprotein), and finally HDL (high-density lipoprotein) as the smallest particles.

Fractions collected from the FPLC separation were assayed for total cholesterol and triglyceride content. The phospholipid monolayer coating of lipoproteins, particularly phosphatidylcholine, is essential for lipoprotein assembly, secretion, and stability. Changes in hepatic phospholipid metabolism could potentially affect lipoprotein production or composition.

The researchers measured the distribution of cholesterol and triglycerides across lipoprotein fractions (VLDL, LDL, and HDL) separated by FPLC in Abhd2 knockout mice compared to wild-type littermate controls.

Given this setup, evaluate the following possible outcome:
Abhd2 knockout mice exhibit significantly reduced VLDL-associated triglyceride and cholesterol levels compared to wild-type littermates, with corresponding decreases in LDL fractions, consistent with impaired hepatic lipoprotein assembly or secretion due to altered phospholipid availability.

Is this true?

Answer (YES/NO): NO